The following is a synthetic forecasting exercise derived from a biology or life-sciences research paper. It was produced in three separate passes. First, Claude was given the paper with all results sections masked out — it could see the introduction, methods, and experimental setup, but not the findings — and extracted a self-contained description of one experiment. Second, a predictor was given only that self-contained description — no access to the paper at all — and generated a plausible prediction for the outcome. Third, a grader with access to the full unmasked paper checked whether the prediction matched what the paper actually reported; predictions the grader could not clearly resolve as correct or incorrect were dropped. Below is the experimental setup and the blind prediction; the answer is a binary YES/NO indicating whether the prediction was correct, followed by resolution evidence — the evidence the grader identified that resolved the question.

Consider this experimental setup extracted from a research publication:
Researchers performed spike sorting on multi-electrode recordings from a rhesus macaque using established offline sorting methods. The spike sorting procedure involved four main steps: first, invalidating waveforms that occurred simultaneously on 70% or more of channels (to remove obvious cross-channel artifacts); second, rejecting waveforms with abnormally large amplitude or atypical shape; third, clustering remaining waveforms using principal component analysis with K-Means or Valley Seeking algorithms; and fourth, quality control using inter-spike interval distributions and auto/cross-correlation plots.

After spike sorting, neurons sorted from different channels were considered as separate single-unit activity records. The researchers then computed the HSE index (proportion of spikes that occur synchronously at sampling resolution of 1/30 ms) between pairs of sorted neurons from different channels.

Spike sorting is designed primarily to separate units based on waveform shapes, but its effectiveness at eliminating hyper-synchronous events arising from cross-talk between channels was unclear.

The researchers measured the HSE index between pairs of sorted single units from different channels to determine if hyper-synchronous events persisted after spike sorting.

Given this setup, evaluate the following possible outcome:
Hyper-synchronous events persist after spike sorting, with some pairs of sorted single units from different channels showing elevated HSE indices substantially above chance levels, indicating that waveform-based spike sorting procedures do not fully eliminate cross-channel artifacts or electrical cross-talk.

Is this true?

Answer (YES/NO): YES